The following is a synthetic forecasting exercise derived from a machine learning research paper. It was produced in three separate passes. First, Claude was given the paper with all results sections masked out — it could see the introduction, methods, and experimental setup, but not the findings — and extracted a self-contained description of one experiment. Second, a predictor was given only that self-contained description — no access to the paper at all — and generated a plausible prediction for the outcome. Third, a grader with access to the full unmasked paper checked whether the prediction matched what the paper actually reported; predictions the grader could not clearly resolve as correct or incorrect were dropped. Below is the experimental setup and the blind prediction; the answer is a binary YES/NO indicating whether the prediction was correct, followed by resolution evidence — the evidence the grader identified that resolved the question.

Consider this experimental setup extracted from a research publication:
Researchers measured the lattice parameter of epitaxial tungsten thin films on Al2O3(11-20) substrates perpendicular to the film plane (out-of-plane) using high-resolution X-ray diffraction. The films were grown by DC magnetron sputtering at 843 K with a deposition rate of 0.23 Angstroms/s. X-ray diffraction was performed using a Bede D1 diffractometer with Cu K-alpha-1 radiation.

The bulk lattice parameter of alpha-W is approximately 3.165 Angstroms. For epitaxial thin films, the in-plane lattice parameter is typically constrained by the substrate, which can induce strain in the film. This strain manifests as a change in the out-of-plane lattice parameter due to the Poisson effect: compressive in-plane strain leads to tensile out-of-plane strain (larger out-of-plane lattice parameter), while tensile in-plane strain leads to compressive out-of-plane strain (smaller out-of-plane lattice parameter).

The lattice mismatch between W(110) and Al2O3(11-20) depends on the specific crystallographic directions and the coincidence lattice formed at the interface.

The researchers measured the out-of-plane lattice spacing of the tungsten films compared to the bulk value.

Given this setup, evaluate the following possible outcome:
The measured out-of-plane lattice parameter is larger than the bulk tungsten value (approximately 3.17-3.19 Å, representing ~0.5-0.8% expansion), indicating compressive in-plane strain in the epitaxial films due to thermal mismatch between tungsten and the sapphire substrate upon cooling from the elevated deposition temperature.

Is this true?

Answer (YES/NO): NO